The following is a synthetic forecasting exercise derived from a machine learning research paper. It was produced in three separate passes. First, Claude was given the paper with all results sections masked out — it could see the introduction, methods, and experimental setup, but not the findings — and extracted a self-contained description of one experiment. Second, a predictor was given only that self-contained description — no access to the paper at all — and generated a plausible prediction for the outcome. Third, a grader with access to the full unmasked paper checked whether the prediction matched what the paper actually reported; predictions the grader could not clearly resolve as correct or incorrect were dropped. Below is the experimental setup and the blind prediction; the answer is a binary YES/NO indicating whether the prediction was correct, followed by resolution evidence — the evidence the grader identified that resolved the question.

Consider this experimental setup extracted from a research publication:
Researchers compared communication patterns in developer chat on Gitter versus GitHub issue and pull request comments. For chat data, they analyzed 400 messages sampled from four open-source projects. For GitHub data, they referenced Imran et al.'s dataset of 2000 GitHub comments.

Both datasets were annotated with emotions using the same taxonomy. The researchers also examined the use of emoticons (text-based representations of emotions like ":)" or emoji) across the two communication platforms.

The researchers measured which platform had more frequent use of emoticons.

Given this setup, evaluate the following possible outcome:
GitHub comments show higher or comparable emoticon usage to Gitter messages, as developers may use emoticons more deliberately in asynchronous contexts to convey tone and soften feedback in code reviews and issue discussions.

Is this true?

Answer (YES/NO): NO